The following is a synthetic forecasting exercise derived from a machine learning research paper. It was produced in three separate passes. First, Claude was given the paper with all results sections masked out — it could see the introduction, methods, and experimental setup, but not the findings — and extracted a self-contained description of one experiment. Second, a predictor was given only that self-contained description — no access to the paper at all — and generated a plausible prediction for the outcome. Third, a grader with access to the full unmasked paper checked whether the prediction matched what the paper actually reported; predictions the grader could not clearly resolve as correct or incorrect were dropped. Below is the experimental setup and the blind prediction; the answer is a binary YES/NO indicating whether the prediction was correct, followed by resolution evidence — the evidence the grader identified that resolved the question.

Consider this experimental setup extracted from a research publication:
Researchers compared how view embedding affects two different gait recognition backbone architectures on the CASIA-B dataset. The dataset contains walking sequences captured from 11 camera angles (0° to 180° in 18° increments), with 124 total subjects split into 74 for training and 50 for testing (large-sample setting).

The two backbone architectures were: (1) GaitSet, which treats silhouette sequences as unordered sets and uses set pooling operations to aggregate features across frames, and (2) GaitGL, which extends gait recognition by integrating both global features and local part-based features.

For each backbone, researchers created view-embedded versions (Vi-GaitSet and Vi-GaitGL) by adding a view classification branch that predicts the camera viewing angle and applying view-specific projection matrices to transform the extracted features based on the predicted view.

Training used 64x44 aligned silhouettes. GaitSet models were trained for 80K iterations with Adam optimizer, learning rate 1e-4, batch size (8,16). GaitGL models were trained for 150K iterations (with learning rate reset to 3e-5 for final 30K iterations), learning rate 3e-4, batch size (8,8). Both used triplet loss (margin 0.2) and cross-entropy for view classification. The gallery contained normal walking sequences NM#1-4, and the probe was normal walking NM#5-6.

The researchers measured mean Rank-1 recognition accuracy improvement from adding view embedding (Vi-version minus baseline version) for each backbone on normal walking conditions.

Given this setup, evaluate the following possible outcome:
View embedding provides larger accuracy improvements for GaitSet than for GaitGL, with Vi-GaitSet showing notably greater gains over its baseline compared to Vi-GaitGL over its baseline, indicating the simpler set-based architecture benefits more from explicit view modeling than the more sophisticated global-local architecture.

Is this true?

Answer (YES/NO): YES